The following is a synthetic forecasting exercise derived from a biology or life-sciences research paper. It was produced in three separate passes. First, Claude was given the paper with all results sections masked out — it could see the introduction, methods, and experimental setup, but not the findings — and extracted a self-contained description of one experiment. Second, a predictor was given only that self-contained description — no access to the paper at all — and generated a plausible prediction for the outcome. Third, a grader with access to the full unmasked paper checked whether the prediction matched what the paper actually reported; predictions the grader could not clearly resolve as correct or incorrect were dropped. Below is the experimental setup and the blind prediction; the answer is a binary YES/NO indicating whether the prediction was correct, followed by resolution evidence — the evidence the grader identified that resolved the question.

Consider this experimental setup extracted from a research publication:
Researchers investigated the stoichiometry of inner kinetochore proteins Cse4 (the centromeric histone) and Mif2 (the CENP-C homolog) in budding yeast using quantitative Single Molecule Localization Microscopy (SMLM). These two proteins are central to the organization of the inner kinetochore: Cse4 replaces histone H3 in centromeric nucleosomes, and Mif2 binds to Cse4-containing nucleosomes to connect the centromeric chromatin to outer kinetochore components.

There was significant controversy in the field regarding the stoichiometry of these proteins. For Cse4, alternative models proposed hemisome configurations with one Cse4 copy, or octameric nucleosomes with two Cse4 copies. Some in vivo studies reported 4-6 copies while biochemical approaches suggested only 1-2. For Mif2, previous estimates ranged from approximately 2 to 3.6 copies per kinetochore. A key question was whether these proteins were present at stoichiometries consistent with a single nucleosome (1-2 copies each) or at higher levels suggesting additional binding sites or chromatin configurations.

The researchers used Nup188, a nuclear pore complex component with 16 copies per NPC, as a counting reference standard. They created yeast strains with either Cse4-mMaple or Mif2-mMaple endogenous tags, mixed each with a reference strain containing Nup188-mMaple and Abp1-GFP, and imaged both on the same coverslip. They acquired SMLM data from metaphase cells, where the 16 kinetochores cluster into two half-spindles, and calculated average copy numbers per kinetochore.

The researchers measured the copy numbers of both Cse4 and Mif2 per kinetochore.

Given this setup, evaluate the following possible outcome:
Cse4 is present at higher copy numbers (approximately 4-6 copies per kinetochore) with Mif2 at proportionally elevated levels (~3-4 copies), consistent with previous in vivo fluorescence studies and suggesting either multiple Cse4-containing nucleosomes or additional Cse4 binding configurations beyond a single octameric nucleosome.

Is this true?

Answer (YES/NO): YES